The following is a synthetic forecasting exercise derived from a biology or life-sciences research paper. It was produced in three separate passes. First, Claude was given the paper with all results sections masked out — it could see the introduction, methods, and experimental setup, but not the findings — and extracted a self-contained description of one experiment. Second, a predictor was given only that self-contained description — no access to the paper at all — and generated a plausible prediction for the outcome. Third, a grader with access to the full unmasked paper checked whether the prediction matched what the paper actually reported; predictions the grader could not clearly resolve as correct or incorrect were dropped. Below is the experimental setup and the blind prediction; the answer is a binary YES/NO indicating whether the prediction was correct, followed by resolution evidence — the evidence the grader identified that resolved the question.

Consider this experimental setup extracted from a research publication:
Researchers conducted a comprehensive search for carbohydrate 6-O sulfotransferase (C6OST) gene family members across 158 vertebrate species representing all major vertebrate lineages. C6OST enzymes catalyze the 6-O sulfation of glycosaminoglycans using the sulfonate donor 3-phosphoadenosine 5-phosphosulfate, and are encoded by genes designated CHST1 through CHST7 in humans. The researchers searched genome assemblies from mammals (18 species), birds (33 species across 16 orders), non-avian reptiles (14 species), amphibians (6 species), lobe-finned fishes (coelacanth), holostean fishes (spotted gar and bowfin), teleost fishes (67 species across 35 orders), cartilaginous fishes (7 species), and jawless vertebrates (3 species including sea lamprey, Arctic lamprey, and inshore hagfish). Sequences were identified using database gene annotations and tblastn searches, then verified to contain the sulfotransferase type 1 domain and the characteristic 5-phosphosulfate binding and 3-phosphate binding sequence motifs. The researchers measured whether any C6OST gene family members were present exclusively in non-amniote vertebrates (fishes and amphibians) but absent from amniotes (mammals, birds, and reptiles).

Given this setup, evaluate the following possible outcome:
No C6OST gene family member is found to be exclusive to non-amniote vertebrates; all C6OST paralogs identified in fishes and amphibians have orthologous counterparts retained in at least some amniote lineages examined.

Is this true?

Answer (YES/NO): NO